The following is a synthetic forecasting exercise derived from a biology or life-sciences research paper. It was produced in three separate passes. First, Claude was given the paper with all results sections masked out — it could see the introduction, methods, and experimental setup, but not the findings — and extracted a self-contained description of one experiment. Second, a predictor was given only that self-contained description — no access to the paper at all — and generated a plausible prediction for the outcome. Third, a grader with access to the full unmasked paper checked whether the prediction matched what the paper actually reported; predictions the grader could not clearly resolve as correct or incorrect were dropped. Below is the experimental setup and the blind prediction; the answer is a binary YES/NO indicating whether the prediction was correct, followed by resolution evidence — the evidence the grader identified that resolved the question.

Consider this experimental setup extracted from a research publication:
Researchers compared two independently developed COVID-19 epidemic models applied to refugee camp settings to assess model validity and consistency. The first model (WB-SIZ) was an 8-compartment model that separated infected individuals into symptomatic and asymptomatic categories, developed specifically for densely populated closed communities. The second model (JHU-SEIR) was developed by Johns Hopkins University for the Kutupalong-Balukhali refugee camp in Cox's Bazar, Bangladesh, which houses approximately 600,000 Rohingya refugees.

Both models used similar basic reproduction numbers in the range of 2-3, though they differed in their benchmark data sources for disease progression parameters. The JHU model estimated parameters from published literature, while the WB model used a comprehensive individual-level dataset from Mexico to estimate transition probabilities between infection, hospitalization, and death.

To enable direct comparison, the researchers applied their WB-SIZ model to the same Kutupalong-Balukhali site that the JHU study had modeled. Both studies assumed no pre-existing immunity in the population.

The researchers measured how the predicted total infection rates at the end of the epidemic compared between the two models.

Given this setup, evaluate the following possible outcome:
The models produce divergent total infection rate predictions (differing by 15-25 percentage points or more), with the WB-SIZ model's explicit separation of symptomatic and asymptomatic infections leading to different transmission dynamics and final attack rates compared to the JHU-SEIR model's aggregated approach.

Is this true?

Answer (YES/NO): NO